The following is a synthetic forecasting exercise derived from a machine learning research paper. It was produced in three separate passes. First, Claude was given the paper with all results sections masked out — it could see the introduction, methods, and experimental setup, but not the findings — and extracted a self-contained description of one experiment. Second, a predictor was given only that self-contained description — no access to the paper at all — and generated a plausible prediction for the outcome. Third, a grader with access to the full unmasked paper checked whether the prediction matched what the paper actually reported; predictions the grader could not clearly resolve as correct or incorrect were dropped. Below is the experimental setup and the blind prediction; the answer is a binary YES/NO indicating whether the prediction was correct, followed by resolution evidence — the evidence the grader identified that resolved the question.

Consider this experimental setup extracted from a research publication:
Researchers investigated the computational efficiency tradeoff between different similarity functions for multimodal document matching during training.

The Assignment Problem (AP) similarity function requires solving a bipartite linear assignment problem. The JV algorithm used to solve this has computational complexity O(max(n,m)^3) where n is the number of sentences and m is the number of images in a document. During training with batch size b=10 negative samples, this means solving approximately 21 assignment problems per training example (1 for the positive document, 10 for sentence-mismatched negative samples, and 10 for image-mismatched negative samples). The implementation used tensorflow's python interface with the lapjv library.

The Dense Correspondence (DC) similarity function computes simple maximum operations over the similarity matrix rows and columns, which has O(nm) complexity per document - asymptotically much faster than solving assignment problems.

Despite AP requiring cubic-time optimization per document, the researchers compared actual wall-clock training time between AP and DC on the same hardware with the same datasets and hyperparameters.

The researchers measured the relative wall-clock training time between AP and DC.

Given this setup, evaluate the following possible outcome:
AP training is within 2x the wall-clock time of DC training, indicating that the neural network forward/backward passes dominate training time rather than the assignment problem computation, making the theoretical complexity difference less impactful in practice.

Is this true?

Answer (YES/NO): NO